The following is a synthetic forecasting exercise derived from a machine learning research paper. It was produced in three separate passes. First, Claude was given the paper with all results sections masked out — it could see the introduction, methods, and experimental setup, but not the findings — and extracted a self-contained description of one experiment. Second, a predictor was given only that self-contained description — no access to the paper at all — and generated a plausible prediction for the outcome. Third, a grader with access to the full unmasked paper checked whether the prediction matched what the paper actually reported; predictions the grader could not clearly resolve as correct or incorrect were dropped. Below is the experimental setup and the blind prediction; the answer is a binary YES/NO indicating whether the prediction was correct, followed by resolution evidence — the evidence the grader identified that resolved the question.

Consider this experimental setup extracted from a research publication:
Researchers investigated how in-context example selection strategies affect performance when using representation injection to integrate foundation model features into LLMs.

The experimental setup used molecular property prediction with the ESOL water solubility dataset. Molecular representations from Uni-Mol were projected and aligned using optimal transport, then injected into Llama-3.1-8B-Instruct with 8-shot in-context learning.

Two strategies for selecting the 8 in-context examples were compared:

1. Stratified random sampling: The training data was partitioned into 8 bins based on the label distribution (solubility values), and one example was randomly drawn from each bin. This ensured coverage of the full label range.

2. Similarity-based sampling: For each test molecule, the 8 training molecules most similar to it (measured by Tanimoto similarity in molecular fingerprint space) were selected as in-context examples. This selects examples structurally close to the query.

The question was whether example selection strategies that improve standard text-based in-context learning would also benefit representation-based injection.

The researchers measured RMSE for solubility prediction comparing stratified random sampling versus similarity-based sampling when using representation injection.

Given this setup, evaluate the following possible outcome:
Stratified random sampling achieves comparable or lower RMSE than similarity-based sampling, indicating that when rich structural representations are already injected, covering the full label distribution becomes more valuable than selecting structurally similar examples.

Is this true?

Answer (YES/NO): NO